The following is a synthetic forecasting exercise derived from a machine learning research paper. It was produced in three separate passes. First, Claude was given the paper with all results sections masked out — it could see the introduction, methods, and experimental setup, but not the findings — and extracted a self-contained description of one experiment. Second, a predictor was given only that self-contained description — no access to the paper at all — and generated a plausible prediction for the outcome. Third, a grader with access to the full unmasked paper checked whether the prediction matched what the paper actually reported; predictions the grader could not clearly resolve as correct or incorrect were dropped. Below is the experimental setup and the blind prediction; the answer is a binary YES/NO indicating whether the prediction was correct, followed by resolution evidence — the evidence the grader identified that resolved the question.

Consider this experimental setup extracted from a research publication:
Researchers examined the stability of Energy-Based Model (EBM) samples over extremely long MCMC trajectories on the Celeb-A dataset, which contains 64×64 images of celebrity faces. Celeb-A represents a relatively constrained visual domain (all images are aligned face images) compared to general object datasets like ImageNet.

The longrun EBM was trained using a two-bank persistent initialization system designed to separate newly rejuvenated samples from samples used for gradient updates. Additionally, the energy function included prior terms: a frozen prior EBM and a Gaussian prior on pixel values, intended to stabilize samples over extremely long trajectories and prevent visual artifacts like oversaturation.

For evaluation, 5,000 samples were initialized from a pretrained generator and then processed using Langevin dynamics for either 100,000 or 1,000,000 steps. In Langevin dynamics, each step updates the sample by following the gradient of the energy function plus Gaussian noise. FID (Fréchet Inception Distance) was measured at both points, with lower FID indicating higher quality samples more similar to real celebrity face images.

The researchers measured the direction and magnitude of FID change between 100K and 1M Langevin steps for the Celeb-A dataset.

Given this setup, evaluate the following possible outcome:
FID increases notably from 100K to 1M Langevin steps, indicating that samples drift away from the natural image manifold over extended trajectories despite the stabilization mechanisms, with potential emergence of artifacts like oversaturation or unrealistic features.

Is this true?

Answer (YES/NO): YES